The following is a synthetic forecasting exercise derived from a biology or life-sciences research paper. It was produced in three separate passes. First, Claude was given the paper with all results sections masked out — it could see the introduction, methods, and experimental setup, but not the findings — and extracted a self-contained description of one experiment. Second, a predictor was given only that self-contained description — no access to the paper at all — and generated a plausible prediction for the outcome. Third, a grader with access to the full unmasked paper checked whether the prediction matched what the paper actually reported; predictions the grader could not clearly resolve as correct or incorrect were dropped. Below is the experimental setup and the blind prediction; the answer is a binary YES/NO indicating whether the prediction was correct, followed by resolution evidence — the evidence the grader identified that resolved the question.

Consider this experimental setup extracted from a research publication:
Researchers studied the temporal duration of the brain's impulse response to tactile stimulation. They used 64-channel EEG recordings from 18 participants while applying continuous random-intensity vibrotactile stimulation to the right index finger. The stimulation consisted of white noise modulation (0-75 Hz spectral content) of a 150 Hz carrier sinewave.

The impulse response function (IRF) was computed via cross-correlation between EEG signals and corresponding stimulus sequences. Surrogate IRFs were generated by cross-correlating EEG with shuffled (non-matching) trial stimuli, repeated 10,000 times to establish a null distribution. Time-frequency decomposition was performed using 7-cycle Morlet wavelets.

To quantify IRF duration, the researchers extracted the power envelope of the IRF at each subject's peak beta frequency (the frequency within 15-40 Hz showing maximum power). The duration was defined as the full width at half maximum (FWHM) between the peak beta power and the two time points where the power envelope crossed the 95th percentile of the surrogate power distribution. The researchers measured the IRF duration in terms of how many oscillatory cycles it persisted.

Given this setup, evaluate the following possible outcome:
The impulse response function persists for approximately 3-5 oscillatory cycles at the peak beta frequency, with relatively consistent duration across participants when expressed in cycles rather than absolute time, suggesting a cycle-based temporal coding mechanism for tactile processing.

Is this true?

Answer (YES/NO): NO